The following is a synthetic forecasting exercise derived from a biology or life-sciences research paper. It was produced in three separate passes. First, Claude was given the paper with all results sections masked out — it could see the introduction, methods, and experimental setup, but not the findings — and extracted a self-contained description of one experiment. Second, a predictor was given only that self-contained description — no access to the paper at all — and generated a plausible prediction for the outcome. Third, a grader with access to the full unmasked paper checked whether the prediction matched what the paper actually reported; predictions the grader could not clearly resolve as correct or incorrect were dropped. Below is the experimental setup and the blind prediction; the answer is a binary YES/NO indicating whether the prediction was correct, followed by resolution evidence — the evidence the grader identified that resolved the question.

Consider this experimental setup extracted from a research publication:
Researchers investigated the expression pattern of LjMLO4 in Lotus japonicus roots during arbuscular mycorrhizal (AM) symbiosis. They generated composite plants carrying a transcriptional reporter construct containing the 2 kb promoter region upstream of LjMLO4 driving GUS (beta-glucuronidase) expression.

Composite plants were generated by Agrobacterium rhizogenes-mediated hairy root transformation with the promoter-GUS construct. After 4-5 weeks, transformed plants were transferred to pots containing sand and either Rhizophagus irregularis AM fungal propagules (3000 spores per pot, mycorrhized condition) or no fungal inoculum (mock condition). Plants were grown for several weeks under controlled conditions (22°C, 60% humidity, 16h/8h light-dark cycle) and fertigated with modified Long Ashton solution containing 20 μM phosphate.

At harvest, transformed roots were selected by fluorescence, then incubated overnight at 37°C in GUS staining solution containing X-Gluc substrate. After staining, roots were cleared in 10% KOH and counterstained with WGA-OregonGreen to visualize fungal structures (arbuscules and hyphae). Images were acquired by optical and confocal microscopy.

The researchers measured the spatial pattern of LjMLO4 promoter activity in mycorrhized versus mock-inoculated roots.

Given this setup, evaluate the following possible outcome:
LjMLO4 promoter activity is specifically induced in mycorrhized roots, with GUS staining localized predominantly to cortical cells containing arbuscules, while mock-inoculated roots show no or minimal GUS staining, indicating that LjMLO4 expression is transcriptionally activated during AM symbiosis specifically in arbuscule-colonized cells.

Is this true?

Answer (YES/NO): NO